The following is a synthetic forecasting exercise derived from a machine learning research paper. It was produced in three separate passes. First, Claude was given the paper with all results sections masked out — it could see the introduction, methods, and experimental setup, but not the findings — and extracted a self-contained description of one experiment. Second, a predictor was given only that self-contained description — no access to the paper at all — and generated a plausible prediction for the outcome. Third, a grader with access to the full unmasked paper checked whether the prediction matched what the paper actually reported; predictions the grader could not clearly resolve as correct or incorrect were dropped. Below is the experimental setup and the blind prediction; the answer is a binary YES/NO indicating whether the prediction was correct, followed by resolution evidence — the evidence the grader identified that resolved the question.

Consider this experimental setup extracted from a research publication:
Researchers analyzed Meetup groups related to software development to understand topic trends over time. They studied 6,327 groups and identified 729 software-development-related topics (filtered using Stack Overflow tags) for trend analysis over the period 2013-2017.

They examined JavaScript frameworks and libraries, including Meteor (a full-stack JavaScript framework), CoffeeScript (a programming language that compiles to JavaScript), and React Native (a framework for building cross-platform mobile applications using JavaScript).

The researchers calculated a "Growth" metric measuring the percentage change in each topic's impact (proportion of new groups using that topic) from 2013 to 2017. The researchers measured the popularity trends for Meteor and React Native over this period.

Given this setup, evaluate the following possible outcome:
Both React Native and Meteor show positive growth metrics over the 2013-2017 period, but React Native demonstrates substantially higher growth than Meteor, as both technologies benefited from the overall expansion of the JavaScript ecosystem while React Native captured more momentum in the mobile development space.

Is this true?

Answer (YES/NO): NO